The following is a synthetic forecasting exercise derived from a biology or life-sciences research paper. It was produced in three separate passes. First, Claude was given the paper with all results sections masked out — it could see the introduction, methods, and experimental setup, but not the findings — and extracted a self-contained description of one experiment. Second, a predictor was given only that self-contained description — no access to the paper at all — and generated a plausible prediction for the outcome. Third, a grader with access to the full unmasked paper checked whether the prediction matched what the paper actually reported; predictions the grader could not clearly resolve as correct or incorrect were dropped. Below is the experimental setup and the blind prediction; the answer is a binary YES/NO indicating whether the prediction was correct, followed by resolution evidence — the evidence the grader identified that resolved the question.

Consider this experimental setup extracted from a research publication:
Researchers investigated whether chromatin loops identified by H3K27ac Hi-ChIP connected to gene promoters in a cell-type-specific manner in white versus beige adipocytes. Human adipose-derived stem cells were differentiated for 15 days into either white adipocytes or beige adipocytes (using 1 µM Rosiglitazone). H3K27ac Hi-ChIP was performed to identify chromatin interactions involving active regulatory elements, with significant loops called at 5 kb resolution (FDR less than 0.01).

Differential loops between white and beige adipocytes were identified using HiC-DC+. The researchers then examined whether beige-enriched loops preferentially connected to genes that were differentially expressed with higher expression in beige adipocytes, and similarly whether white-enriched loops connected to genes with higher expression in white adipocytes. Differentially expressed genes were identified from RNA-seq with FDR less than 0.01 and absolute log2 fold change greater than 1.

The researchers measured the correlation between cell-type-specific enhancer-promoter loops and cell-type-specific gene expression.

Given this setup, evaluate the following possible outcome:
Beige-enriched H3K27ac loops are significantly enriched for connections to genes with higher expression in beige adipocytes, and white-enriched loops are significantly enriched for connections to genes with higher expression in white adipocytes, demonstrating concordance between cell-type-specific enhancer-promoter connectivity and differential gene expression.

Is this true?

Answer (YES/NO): NO